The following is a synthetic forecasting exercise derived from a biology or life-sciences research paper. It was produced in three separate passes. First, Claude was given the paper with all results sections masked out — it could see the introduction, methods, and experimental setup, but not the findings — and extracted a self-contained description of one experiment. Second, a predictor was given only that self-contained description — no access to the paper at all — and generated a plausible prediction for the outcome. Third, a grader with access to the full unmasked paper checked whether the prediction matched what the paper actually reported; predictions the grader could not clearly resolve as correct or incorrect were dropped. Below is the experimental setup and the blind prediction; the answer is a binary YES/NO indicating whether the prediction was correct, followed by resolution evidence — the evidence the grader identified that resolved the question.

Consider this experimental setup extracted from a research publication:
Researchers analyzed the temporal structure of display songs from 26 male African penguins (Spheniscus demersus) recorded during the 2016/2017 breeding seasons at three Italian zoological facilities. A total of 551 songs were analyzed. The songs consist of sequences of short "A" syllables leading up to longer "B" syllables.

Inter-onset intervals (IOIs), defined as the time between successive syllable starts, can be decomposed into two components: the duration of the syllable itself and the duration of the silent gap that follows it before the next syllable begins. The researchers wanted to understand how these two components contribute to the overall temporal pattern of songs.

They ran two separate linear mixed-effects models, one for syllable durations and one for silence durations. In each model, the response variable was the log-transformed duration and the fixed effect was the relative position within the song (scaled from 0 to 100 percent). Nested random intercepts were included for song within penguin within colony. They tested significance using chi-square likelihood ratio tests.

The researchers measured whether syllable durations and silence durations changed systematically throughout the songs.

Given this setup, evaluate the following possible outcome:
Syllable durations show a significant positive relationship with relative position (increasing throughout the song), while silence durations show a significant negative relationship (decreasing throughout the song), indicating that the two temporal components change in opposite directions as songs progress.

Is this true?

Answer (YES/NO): YES